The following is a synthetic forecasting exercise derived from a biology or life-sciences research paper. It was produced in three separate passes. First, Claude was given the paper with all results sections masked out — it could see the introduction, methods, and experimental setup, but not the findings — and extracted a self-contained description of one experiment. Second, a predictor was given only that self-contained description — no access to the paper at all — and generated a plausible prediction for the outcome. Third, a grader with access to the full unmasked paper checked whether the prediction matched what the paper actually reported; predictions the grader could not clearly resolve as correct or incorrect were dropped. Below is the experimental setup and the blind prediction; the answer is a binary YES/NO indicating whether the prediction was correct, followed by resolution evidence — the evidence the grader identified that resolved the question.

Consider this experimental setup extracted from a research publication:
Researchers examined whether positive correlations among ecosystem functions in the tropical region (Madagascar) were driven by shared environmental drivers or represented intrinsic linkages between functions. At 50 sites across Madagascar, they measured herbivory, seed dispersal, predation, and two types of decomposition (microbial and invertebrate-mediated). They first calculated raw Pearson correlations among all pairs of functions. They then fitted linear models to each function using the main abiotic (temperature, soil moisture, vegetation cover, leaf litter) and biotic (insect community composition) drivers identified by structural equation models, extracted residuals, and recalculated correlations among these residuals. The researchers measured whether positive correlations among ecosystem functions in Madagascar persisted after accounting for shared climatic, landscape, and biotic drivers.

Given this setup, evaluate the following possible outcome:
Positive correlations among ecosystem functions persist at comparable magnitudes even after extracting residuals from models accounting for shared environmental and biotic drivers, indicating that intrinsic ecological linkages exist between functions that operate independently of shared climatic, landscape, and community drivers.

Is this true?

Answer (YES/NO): NO